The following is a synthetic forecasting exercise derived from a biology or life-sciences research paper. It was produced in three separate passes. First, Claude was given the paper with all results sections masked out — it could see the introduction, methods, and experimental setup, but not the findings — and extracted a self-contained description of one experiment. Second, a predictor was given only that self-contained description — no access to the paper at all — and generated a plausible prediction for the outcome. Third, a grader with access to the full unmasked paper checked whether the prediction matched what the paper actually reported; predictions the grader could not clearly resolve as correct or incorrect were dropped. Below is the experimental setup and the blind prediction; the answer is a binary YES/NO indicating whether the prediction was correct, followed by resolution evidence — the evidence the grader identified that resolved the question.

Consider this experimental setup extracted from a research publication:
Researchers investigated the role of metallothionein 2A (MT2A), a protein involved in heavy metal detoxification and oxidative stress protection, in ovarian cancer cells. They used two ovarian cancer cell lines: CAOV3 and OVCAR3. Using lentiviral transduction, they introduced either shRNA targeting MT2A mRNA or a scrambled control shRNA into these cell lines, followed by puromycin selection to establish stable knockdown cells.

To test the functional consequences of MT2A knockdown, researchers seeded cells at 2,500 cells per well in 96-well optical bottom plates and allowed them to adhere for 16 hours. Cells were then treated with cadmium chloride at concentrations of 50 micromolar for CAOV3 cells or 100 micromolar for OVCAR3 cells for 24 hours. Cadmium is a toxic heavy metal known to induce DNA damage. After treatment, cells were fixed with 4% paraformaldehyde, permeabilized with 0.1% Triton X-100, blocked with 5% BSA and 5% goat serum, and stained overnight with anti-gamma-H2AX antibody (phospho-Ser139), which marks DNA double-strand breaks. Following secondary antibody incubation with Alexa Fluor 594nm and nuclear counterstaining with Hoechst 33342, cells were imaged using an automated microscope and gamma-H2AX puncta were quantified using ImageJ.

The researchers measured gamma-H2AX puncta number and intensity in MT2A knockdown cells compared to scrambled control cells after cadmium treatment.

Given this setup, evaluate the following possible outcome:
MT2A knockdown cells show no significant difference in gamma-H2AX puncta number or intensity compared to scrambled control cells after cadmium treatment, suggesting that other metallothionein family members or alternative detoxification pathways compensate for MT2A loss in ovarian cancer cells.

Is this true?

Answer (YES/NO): NO